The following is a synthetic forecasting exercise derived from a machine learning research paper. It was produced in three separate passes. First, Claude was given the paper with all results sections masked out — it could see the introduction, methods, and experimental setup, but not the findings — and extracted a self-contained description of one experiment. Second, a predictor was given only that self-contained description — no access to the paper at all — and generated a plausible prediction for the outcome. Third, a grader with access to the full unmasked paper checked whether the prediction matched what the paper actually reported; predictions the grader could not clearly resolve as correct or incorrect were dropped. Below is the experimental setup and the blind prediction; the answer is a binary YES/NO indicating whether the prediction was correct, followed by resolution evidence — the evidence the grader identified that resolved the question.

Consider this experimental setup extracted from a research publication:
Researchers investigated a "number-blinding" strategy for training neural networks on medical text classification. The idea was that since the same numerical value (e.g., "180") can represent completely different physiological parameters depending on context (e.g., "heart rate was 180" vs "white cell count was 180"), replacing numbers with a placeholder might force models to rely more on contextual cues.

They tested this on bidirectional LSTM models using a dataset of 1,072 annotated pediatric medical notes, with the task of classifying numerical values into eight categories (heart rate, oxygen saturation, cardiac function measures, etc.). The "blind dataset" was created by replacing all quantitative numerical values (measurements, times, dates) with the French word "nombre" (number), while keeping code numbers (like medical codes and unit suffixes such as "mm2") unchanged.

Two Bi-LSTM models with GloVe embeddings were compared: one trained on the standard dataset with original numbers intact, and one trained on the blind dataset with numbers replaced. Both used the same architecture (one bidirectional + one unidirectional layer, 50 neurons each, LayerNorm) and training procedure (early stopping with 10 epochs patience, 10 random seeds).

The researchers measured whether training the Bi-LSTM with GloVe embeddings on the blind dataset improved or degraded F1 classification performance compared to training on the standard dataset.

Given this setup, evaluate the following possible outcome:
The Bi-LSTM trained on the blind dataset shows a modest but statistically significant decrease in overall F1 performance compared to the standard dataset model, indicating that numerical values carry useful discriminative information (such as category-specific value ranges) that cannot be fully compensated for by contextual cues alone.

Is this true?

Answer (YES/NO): NO